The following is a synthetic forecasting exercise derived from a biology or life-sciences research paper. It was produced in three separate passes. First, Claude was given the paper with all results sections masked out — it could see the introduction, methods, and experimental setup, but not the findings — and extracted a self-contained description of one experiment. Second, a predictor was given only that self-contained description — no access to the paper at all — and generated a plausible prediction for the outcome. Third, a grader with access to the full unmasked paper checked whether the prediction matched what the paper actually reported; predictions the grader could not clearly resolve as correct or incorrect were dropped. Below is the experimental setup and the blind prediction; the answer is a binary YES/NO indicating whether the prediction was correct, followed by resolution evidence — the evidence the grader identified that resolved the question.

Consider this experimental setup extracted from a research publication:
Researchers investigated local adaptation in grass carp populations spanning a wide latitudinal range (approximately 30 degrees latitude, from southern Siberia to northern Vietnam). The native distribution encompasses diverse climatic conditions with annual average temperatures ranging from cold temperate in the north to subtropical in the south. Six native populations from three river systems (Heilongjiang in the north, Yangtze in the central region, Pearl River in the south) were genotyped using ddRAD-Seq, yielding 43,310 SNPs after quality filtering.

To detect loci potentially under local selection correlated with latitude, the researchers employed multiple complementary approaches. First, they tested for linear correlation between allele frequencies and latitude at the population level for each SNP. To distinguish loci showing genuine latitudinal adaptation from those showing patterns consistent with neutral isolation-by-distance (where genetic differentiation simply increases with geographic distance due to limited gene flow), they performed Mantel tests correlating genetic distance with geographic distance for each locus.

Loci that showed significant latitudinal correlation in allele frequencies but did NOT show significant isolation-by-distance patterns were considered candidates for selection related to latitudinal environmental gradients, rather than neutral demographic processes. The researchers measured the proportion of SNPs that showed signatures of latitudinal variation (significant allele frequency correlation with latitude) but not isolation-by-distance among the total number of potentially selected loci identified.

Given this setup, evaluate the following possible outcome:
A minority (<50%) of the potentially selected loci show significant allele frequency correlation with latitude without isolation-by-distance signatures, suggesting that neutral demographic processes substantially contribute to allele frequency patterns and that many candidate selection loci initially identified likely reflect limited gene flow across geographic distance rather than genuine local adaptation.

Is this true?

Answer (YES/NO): YES